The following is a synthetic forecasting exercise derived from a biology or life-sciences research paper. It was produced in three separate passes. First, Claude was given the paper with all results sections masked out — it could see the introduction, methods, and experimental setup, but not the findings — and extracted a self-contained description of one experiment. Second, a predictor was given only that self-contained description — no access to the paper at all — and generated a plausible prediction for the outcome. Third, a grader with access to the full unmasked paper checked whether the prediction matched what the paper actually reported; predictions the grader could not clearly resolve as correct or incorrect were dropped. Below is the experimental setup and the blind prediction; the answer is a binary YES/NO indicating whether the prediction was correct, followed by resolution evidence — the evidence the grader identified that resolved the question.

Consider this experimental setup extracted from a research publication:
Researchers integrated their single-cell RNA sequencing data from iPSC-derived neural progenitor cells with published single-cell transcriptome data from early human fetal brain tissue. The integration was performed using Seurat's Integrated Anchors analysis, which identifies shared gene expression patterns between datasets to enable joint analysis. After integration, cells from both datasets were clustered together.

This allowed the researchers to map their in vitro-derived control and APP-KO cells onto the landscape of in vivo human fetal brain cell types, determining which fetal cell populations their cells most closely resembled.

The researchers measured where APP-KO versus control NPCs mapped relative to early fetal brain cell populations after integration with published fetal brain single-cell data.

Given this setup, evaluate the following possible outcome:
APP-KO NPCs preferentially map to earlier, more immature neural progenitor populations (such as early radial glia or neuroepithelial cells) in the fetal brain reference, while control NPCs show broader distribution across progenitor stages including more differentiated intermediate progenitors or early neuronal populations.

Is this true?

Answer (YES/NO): NO